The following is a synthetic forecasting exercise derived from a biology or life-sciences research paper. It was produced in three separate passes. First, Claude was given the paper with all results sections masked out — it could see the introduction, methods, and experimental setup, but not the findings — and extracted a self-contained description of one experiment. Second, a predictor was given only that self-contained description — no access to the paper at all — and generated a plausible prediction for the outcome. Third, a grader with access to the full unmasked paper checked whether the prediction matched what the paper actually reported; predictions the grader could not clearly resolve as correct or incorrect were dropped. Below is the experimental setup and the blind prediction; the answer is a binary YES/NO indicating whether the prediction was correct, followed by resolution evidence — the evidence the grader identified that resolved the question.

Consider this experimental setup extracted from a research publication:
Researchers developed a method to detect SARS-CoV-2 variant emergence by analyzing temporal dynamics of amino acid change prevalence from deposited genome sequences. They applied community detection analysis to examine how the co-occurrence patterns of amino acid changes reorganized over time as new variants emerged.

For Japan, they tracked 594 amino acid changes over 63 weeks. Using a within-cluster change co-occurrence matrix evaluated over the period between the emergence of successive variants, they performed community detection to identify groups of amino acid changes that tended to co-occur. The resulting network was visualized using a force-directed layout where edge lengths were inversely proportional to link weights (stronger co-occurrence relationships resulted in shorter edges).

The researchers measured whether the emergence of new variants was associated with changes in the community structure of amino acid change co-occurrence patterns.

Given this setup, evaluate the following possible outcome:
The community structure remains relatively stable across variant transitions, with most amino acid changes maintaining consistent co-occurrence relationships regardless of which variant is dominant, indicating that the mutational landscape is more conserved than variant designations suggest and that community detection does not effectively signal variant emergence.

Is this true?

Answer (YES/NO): NO